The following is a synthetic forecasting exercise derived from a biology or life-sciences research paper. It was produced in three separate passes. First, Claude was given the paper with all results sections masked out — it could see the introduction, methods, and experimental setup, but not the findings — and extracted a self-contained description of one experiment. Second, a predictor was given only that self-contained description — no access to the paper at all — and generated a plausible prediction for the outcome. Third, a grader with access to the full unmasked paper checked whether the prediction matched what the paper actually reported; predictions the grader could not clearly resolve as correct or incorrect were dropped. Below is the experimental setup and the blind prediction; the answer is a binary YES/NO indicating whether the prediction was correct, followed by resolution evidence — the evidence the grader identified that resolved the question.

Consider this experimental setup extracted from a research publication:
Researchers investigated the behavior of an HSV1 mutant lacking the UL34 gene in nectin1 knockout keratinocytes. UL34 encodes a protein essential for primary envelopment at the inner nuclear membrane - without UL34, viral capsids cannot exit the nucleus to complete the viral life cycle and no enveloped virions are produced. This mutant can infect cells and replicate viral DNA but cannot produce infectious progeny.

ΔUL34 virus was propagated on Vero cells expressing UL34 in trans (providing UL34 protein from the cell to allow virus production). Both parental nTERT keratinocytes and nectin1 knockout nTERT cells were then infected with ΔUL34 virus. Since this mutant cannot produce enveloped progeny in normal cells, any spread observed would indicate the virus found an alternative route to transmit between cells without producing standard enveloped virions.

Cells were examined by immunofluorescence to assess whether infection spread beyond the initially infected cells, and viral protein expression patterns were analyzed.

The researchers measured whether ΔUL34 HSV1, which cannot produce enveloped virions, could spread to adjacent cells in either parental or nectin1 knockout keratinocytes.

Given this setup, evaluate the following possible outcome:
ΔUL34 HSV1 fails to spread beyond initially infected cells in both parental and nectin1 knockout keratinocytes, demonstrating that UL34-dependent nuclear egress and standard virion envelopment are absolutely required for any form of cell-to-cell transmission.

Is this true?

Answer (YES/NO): YES